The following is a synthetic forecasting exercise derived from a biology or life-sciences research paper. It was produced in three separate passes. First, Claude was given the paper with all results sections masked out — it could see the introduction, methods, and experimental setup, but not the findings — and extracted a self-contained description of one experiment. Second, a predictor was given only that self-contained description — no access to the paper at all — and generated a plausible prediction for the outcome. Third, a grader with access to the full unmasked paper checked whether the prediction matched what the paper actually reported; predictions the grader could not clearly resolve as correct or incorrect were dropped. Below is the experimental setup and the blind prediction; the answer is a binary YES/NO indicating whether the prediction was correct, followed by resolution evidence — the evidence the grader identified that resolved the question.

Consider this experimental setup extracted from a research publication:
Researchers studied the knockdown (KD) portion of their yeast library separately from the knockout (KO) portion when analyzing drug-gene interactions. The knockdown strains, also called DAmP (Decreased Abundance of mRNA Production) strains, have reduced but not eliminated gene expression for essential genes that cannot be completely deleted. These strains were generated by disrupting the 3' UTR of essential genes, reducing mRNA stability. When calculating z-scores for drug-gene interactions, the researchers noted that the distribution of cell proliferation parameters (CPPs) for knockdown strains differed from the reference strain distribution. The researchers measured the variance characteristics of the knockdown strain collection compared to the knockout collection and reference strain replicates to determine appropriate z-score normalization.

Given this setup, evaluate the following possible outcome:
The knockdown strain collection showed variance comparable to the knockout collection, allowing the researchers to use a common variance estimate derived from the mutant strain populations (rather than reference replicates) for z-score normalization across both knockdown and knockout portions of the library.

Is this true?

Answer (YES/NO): NO